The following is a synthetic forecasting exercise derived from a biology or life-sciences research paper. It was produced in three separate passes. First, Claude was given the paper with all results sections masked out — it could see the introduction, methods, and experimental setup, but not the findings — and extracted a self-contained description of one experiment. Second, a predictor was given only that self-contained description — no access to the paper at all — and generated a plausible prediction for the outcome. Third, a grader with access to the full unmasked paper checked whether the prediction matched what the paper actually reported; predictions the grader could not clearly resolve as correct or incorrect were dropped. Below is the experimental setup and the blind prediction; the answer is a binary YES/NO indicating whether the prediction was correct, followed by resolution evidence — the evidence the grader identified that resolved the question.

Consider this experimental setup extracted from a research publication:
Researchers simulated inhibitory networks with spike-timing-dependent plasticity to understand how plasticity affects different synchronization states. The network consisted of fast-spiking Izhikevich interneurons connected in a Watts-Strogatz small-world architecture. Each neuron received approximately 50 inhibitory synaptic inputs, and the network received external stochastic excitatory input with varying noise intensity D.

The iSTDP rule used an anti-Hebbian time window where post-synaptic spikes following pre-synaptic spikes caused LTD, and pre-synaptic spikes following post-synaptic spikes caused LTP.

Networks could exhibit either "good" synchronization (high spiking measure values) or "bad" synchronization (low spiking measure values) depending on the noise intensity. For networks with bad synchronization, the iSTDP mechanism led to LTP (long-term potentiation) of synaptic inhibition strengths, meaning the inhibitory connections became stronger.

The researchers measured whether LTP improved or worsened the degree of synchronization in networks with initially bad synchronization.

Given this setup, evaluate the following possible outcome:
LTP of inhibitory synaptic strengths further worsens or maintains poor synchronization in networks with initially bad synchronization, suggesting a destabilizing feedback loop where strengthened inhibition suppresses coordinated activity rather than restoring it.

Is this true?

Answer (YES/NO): YES